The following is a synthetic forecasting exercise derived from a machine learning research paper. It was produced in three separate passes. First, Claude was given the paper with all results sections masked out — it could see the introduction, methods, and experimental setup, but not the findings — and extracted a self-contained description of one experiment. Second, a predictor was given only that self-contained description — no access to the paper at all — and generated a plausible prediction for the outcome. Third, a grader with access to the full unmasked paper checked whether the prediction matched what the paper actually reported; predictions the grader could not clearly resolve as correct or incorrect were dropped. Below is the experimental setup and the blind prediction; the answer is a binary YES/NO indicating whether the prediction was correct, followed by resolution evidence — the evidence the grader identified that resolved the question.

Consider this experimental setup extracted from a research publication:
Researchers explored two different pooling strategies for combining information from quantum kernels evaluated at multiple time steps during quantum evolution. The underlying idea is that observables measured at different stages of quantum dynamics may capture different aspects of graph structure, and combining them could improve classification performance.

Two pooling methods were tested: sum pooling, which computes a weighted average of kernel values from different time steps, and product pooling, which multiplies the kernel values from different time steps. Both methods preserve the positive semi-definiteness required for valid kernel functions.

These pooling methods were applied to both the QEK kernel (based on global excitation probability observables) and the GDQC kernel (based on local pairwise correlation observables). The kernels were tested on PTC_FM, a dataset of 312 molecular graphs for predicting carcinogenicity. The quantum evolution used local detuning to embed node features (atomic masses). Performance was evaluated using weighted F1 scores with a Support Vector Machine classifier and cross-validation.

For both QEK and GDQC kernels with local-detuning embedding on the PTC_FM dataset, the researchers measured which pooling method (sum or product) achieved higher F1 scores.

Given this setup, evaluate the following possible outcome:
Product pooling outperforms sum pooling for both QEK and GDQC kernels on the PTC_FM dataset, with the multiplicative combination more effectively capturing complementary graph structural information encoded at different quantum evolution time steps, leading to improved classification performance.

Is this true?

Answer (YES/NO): YES